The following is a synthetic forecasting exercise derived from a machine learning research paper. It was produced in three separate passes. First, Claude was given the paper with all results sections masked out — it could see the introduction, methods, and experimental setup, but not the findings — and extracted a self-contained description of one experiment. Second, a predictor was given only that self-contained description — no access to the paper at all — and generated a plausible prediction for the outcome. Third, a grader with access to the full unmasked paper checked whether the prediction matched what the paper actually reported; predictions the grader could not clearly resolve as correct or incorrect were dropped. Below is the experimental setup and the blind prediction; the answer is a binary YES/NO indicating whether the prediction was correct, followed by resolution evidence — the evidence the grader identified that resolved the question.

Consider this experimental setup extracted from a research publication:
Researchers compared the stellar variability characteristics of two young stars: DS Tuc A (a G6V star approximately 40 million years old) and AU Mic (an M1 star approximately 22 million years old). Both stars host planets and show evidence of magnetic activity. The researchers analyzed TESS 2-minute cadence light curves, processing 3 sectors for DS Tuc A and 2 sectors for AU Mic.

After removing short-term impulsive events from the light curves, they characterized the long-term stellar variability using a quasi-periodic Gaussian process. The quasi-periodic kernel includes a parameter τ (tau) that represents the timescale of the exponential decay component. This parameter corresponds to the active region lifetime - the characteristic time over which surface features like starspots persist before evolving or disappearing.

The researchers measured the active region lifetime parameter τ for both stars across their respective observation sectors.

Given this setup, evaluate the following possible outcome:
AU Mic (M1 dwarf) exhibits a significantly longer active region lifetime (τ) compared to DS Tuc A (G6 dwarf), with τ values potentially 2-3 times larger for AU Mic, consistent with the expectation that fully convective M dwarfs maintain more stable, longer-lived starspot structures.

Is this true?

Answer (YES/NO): YES